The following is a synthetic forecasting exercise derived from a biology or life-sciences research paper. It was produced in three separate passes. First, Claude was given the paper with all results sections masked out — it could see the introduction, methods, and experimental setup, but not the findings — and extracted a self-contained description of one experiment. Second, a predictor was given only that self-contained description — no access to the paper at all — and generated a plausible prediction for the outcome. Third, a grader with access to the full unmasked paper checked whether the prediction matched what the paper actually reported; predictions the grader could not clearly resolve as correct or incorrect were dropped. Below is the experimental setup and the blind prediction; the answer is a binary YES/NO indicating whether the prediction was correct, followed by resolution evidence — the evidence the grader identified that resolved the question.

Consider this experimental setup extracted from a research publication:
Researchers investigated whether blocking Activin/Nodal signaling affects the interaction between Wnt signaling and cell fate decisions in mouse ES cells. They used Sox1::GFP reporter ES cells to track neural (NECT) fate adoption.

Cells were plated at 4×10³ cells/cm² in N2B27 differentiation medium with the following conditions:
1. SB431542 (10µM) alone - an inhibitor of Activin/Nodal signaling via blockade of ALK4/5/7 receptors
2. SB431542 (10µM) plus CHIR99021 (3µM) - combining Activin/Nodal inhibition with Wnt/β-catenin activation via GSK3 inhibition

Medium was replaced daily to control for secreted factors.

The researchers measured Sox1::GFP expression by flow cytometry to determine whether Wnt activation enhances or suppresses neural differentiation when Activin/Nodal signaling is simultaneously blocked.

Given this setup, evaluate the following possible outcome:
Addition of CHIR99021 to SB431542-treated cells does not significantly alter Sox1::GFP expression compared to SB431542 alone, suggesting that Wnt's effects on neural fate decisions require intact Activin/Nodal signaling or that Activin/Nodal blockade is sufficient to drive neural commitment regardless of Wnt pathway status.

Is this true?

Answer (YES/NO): NO